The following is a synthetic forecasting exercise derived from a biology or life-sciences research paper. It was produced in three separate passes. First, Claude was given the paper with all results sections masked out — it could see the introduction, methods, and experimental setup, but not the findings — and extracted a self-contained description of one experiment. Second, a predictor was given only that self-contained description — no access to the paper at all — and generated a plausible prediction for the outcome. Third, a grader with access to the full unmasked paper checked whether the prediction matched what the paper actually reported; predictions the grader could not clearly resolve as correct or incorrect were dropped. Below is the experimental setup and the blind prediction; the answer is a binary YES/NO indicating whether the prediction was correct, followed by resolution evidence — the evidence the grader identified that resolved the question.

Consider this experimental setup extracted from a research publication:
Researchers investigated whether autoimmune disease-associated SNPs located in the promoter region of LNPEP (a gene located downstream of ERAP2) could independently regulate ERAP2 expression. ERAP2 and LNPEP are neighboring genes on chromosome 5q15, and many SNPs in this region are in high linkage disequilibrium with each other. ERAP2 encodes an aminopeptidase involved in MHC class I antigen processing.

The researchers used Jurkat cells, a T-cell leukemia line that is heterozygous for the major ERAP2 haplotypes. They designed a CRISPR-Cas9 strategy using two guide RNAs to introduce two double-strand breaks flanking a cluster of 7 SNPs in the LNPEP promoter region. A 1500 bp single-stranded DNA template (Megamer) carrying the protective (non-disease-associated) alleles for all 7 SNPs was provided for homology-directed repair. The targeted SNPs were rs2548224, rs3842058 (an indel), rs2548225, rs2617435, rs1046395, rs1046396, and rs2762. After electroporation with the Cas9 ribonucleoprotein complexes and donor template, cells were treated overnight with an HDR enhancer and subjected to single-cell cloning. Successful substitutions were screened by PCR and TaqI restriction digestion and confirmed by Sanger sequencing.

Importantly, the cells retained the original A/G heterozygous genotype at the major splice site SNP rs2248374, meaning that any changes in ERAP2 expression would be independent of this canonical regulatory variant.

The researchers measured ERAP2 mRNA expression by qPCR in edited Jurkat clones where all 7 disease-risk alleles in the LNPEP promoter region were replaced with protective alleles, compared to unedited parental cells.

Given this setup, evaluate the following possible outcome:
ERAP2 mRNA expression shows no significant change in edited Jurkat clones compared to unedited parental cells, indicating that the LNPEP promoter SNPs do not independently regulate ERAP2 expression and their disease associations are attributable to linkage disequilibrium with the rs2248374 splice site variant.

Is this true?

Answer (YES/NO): NO